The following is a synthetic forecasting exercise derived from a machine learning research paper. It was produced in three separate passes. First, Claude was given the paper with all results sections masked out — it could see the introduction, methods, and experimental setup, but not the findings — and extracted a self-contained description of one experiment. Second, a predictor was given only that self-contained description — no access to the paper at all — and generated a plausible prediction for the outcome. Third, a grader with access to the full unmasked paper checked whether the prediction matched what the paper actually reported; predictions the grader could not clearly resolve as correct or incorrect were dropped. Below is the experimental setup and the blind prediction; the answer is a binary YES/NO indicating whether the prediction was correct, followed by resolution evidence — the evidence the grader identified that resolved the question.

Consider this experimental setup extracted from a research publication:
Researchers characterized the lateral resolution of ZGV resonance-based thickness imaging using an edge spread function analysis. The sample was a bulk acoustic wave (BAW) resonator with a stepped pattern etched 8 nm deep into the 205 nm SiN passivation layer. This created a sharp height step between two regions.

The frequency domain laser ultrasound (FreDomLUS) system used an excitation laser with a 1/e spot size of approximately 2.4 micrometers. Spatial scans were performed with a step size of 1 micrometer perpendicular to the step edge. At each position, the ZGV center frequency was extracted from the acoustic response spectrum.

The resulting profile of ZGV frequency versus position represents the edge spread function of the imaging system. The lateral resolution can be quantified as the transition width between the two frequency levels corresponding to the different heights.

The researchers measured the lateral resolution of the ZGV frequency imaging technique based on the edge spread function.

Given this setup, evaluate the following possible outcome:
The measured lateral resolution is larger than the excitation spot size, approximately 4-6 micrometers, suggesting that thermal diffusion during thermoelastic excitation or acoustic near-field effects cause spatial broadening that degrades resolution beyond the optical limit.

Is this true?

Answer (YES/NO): NO